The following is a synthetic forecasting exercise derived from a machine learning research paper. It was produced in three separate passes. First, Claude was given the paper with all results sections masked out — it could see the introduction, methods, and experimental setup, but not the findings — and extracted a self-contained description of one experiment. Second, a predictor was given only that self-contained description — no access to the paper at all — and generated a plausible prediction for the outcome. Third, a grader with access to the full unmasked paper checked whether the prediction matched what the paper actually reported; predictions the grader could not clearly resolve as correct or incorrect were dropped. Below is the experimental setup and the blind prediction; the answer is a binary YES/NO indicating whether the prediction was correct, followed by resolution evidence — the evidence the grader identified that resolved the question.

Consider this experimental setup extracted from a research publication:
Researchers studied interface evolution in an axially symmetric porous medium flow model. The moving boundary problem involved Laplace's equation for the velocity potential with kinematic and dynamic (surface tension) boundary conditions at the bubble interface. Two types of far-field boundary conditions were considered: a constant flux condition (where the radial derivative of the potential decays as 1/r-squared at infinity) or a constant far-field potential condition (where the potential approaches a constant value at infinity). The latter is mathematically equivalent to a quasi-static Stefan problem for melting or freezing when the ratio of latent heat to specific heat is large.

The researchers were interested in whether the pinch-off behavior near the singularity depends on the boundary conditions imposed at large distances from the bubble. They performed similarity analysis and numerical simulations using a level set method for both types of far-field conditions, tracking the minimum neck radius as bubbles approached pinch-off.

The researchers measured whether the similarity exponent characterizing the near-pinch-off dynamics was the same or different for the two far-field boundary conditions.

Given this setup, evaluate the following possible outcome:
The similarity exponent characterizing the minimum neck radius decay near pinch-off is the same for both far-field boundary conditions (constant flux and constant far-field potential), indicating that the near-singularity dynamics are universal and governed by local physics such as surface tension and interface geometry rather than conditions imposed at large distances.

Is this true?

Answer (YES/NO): YES